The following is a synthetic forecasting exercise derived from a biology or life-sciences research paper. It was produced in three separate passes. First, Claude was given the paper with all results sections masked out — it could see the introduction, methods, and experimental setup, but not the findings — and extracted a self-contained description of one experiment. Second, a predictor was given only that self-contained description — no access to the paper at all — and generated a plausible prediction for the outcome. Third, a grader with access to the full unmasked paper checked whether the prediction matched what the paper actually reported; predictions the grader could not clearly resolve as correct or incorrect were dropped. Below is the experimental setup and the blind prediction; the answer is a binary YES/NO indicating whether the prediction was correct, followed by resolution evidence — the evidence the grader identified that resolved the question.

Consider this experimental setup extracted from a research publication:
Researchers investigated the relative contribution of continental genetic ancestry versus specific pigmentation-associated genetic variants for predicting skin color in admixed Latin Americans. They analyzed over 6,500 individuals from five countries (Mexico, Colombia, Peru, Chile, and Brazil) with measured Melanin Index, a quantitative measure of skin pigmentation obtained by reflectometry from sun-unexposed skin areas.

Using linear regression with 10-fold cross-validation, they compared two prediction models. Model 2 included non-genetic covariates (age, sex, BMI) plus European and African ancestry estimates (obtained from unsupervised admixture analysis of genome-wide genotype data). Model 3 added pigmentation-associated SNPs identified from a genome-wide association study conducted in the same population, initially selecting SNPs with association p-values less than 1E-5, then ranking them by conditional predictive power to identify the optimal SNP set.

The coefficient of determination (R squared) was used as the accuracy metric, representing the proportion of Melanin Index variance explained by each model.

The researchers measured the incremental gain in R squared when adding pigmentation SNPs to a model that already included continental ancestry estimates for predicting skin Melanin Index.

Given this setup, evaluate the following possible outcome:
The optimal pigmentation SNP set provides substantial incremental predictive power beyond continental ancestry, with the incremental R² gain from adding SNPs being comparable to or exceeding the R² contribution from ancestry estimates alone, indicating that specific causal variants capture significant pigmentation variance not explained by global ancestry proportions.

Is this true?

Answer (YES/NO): YES